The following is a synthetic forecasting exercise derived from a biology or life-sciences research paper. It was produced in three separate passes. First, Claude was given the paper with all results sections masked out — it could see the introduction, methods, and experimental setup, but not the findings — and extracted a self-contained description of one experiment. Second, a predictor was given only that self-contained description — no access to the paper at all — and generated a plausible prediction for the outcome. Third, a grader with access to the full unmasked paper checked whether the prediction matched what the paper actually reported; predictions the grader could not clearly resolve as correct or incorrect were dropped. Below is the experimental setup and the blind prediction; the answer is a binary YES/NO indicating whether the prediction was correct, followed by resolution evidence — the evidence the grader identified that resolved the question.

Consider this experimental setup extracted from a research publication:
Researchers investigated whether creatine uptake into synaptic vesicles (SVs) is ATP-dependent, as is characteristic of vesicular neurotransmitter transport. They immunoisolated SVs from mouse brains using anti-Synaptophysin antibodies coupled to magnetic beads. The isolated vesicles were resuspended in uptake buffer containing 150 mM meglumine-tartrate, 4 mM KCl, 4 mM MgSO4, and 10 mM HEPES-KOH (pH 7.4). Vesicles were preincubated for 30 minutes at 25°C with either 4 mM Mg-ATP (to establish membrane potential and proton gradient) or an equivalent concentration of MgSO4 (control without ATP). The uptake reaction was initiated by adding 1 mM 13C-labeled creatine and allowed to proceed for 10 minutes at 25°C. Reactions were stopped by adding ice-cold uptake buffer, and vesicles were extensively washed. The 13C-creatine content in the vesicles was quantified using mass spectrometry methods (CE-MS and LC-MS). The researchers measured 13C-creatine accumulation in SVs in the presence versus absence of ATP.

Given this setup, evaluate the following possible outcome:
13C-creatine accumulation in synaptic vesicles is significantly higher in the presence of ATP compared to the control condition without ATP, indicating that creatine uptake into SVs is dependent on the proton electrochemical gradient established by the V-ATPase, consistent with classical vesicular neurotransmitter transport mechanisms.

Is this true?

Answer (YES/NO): YES